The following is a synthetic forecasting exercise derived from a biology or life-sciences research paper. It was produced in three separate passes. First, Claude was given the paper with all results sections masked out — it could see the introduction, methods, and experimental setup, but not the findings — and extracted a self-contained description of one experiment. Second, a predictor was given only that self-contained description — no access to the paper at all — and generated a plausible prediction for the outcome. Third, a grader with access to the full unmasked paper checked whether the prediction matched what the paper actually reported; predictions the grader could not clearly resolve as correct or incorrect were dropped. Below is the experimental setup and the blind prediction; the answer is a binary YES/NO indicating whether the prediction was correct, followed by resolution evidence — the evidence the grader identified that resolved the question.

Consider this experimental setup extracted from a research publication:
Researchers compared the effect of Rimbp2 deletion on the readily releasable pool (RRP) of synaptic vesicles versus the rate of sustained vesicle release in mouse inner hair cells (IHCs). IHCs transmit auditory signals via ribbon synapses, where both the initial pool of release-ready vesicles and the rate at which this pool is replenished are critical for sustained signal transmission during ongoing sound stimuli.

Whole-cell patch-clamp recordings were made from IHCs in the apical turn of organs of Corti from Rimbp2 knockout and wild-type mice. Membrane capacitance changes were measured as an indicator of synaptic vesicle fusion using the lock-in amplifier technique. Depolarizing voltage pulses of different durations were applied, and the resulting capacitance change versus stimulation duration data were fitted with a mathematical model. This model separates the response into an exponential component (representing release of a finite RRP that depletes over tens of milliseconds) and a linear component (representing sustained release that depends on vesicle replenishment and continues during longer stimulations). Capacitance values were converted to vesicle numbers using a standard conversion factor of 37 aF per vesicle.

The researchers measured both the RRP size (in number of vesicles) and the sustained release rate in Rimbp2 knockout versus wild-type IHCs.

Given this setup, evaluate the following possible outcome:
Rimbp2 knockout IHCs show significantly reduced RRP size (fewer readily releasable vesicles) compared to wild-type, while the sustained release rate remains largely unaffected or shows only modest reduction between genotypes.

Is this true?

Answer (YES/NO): NO